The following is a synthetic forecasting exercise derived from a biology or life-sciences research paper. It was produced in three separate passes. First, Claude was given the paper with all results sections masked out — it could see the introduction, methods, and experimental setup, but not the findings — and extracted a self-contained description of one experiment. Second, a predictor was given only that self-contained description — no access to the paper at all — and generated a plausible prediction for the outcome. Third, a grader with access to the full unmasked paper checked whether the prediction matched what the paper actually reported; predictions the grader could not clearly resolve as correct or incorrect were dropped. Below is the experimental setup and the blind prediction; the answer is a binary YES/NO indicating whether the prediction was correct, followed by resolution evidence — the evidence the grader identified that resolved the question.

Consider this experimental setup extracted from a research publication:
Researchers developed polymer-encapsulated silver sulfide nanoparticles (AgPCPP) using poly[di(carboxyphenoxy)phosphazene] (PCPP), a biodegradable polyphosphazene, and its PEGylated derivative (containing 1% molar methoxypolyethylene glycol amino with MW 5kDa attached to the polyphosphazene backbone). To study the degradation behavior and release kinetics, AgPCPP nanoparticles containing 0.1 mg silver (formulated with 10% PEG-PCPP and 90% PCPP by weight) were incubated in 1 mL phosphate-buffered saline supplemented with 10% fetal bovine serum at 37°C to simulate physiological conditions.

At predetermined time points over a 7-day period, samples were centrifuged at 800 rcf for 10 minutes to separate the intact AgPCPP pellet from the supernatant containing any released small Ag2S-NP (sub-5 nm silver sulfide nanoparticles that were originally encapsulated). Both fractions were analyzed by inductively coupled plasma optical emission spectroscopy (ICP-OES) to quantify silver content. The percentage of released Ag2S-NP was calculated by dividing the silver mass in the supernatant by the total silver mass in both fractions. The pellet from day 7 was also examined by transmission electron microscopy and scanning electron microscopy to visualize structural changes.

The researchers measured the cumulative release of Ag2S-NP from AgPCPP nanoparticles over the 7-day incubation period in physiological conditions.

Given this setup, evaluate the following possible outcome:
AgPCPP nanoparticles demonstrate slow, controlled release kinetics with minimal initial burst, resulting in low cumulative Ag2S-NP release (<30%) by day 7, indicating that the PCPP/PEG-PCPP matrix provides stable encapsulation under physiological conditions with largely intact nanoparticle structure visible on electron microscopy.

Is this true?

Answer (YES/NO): NO